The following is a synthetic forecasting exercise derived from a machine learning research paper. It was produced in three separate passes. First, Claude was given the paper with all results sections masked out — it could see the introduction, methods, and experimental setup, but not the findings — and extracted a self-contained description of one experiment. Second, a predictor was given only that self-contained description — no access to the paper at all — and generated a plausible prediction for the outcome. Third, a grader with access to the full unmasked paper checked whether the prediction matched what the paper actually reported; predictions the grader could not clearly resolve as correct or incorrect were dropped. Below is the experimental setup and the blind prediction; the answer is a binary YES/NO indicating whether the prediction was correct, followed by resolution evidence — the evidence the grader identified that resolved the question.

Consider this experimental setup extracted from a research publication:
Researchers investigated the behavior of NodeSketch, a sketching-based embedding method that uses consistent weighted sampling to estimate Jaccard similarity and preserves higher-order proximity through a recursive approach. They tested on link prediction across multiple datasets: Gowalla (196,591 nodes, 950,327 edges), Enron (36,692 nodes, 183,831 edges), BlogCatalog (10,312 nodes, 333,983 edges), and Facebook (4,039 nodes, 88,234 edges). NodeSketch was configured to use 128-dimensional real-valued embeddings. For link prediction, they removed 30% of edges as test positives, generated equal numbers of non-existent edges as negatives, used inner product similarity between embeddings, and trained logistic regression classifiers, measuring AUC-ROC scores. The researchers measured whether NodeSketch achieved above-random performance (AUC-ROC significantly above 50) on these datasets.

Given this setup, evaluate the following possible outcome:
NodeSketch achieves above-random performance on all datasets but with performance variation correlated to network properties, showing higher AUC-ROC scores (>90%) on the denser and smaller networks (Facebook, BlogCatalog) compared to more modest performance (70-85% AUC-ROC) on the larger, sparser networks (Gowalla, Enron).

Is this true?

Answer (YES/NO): NO